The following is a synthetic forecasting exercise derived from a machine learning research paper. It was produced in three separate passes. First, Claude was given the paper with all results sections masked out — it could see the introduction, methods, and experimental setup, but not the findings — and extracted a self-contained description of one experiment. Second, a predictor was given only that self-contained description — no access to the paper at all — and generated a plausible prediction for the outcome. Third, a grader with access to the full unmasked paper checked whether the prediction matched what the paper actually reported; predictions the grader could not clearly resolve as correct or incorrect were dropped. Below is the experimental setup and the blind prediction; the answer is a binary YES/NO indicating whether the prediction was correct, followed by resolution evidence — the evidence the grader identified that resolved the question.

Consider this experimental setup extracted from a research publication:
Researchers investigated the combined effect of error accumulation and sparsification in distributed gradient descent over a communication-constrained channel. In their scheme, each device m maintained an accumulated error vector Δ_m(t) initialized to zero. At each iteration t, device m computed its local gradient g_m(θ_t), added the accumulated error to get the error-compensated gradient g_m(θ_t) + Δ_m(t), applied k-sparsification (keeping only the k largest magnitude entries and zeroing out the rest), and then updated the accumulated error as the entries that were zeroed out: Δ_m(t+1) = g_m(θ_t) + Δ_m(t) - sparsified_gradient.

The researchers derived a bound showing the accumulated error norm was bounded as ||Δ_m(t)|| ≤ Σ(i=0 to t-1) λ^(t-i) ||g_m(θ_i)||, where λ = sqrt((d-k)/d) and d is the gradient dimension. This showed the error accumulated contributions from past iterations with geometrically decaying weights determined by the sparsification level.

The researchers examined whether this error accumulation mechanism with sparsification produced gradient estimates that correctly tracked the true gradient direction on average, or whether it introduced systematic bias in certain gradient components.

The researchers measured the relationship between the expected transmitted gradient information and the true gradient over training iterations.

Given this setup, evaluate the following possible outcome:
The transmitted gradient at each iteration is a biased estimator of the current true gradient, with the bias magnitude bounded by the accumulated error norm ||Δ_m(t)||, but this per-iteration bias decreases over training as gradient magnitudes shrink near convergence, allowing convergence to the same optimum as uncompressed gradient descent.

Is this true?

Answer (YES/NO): NO